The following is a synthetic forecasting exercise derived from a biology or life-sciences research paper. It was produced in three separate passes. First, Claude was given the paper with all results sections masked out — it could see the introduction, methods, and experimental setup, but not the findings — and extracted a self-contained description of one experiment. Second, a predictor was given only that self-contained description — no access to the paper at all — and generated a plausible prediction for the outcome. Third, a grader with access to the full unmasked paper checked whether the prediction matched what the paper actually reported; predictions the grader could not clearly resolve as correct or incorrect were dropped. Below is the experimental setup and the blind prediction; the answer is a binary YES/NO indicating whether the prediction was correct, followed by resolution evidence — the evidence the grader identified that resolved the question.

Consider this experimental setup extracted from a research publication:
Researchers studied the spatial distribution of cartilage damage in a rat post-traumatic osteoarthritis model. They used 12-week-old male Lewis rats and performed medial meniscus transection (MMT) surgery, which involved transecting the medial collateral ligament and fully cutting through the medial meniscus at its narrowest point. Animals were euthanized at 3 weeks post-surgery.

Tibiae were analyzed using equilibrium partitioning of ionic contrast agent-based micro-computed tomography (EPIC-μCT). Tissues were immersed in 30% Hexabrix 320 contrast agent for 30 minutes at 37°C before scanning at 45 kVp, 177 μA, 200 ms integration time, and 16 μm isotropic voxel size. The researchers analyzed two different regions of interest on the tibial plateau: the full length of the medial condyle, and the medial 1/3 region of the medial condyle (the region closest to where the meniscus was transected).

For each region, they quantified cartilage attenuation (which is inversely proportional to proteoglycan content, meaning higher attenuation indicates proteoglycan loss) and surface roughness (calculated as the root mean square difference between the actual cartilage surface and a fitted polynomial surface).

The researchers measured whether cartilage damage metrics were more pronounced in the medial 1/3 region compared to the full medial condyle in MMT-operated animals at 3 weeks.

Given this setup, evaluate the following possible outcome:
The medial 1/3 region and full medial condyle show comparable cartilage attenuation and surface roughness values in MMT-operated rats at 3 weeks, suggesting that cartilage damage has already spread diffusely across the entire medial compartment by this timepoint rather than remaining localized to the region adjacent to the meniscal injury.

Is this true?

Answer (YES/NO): NO